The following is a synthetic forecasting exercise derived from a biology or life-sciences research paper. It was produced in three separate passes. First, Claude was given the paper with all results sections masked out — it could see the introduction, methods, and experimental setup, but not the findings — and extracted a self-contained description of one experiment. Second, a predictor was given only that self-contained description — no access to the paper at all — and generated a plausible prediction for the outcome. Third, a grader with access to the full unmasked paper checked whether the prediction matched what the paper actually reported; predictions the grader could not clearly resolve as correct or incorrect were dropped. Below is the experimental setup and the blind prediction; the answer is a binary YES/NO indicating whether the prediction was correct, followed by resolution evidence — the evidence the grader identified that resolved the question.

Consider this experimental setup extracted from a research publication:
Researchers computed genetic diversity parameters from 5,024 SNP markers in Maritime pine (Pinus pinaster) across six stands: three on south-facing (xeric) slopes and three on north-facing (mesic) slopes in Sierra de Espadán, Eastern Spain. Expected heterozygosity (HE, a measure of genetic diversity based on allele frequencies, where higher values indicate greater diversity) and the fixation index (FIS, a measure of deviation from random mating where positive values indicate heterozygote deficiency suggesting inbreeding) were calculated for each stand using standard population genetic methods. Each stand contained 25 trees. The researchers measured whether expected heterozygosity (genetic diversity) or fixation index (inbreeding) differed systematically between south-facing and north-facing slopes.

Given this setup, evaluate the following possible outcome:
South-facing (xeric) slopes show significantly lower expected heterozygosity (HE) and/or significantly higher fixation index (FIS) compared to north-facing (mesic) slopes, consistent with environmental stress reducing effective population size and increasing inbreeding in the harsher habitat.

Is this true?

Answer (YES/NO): NO